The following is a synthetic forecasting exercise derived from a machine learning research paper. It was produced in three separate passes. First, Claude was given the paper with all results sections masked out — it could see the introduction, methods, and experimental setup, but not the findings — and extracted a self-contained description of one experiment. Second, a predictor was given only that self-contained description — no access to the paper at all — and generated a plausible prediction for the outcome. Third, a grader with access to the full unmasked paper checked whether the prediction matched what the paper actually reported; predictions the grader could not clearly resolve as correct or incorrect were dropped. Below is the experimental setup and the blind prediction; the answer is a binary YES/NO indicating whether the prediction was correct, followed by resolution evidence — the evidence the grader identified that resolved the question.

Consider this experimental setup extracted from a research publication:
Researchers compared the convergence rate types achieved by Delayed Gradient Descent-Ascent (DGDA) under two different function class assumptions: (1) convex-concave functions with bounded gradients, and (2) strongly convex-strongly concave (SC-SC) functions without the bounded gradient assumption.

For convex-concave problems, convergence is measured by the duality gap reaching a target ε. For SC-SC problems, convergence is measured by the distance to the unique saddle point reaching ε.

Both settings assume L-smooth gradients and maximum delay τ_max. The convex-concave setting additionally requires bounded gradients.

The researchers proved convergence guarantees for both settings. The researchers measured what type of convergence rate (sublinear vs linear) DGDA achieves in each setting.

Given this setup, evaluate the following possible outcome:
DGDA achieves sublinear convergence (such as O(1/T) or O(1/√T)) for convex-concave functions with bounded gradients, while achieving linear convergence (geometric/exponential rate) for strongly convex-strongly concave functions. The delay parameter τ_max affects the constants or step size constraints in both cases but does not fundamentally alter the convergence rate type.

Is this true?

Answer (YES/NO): YES